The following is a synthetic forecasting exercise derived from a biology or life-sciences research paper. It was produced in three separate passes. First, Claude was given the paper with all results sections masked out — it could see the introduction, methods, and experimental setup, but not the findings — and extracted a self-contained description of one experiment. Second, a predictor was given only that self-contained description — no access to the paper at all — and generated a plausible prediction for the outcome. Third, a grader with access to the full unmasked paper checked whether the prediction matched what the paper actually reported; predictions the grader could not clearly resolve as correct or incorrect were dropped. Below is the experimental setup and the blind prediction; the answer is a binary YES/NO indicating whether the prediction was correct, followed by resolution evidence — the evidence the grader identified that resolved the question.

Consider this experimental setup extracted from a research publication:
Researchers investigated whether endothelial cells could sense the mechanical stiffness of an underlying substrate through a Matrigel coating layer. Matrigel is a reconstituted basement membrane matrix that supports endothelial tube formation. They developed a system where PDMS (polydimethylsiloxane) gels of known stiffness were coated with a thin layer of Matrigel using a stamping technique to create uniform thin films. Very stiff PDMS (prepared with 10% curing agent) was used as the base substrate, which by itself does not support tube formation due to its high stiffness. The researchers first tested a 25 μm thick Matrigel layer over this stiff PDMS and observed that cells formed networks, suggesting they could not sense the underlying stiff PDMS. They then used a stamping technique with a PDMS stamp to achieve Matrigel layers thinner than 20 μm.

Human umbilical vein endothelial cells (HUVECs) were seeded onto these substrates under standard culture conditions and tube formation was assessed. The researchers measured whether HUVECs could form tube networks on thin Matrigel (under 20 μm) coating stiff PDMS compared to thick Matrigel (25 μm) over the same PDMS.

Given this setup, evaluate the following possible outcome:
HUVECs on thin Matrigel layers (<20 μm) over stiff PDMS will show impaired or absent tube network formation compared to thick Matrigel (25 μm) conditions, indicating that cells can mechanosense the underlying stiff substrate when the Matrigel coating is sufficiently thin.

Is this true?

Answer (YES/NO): YES